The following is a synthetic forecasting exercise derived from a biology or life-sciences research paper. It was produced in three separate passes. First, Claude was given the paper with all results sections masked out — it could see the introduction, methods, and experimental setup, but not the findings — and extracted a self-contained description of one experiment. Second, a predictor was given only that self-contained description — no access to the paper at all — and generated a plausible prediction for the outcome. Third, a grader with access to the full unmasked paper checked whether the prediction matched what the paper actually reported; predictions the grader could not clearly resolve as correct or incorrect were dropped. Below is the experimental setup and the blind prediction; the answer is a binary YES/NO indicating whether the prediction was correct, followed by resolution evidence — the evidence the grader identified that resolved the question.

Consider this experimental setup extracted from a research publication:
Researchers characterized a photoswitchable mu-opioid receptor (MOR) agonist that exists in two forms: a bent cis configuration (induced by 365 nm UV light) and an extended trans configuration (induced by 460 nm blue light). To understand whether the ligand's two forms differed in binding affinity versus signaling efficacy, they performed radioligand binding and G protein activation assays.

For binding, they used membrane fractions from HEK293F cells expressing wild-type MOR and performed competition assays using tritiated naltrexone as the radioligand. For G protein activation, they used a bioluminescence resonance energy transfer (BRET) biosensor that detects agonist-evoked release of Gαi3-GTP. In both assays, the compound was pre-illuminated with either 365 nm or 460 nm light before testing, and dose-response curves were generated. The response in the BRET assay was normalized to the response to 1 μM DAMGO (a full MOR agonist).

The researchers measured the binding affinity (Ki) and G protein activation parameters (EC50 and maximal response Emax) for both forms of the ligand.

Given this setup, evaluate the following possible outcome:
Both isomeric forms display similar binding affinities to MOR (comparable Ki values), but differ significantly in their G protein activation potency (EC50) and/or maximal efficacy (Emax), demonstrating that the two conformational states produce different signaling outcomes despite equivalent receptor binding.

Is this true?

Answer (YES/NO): YES